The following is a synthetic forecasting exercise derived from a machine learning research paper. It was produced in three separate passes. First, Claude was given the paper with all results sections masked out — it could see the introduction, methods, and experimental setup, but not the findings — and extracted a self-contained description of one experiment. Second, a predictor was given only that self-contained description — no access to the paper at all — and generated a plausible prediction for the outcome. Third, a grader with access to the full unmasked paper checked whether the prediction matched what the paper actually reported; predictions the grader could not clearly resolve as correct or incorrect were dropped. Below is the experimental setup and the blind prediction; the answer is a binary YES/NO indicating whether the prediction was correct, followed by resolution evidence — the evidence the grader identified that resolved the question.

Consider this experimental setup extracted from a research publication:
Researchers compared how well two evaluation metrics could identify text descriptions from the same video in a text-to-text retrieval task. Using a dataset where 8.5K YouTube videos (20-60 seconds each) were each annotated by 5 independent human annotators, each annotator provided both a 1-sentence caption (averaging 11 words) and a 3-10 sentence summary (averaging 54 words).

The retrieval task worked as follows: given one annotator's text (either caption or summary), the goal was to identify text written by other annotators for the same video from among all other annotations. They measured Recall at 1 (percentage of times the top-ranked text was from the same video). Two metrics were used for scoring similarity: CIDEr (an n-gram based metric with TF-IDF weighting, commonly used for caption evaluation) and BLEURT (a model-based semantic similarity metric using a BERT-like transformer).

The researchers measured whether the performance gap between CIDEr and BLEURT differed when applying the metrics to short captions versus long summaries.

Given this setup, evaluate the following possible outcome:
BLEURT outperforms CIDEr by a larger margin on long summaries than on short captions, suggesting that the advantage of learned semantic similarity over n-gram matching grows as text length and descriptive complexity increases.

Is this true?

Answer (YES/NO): YES